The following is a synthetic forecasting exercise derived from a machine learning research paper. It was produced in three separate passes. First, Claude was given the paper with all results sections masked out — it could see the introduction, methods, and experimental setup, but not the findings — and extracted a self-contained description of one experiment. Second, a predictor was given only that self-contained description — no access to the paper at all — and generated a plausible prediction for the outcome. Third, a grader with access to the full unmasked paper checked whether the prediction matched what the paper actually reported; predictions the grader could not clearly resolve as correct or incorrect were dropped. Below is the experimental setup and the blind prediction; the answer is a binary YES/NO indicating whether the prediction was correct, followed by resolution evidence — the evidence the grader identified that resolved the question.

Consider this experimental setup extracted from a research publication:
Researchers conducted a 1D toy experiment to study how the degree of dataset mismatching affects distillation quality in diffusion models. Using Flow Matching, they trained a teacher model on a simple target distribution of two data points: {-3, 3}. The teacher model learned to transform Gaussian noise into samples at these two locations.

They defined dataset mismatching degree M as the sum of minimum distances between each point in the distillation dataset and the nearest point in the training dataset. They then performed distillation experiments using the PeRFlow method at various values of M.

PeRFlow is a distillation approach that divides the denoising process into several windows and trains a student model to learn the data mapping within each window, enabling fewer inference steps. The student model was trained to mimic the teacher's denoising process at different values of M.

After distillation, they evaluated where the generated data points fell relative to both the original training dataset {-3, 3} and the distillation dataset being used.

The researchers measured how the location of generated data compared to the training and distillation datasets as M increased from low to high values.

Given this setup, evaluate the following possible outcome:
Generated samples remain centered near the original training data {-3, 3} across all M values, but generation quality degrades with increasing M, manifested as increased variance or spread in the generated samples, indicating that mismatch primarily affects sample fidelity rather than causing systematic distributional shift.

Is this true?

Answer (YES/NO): NO